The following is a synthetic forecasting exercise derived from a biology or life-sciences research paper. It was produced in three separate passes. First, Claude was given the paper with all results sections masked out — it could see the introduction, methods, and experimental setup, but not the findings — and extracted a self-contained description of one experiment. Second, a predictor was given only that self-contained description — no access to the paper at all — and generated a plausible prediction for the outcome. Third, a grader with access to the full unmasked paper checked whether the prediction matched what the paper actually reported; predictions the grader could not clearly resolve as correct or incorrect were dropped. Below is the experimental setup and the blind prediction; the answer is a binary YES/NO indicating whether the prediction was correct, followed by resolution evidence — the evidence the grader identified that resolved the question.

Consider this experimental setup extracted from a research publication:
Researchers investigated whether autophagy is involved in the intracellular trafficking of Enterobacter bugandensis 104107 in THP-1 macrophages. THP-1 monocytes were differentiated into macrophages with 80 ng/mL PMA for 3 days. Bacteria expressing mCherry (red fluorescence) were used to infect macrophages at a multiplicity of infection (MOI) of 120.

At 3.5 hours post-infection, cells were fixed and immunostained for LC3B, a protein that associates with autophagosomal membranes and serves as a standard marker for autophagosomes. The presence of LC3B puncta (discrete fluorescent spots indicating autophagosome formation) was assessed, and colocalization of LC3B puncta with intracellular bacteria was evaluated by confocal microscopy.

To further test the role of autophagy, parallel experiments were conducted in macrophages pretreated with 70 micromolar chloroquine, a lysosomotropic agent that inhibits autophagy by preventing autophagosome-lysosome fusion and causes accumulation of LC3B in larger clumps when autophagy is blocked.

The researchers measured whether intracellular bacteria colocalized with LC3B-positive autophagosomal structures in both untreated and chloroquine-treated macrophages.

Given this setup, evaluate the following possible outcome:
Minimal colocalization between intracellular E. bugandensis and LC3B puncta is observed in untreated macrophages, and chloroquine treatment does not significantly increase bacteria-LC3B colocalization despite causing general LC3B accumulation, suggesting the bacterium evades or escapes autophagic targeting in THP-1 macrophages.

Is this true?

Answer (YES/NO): YES